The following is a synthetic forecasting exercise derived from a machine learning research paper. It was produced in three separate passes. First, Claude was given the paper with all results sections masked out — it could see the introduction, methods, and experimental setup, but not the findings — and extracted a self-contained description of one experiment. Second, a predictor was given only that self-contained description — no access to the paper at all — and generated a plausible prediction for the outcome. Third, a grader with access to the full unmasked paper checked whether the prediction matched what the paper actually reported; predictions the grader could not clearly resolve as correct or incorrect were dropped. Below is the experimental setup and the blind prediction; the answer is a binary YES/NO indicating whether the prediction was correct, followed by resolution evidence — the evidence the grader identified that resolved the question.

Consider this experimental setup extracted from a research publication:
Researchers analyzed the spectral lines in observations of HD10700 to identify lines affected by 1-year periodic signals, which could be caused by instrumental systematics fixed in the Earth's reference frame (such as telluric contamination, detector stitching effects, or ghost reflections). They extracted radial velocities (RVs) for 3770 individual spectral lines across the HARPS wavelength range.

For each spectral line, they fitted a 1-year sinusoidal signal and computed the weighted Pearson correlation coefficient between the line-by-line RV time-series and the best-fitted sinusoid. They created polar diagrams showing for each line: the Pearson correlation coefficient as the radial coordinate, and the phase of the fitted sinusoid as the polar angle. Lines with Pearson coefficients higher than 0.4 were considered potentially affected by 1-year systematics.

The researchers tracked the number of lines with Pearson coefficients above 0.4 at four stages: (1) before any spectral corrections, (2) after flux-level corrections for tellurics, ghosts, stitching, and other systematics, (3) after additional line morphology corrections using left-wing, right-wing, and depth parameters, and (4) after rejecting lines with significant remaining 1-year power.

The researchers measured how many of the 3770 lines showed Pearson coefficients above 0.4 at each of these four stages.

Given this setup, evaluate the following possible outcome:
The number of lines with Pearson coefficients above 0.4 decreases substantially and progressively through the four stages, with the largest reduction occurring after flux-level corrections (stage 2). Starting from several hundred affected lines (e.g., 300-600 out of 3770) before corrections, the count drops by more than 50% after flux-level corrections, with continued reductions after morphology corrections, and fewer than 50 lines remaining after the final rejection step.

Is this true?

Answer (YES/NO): YES